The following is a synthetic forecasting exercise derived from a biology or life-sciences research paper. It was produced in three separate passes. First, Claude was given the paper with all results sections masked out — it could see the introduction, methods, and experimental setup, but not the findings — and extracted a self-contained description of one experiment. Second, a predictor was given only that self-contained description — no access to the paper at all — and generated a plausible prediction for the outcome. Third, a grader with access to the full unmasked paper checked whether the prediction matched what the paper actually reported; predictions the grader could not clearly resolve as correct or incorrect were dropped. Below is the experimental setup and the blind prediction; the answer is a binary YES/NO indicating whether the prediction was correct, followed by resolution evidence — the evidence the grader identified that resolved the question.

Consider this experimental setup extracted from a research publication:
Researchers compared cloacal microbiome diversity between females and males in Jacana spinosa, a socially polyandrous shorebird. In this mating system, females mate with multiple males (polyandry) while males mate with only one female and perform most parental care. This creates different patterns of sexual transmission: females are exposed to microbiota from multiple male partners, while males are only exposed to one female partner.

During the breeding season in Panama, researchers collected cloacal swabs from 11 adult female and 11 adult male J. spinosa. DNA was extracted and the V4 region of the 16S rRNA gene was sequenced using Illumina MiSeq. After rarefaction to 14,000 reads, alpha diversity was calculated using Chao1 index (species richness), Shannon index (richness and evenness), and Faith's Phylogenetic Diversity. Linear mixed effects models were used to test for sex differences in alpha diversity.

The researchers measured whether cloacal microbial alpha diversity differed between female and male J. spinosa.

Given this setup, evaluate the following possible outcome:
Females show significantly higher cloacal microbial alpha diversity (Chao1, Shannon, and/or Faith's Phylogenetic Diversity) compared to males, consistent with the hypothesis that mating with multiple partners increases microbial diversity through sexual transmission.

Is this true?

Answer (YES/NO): NO